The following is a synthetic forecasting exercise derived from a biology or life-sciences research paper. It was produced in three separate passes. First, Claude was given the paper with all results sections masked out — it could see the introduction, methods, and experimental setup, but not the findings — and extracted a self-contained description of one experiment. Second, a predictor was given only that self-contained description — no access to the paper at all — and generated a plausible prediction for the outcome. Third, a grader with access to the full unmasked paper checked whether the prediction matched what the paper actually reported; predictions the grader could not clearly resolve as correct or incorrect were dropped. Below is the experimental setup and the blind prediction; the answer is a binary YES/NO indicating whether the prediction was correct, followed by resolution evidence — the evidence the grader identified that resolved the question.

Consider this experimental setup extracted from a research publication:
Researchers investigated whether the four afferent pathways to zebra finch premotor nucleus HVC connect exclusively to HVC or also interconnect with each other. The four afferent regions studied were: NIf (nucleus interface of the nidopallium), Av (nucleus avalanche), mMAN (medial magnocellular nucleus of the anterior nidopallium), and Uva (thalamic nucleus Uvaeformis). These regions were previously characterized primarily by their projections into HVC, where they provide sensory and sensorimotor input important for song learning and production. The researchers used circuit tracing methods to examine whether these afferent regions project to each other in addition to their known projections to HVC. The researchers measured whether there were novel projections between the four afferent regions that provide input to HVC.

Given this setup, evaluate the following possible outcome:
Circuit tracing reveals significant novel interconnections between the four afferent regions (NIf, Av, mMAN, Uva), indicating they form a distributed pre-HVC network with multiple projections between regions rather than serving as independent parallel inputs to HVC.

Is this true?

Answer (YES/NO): NO